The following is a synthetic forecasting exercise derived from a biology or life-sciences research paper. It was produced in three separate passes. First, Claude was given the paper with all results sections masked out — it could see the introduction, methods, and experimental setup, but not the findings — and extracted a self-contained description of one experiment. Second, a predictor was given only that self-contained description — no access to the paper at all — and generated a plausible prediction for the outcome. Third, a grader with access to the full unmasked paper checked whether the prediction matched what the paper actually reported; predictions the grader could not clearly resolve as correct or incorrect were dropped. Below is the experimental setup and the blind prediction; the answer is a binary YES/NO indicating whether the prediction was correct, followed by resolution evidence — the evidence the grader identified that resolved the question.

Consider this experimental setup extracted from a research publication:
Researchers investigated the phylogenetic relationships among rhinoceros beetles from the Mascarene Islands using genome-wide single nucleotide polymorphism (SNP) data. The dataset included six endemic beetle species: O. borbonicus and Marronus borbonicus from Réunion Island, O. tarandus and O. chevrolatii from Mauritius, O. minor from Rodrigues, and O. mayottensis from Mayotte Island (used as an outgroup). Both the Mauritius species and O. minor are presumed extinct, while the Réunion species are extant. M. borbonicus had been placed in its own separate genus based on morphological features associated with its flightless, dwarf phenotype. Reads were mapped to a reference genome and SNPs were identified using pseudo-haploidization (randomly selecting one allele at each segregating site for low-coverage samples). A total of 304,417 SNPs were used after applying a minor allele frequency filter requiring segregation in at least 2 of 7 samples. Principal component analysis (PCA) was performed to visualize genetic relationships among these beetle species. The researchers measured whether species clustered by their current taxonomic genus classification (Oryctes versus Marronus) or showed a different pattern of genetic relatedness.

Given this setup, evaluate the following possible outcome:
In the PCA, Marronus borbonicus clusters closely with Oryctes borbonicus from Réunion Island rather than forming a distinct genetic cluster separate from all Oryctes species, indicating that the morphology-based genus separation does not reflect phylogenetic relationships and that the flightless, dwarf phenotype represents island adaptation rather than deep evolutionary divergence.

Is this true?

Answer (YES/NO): NO